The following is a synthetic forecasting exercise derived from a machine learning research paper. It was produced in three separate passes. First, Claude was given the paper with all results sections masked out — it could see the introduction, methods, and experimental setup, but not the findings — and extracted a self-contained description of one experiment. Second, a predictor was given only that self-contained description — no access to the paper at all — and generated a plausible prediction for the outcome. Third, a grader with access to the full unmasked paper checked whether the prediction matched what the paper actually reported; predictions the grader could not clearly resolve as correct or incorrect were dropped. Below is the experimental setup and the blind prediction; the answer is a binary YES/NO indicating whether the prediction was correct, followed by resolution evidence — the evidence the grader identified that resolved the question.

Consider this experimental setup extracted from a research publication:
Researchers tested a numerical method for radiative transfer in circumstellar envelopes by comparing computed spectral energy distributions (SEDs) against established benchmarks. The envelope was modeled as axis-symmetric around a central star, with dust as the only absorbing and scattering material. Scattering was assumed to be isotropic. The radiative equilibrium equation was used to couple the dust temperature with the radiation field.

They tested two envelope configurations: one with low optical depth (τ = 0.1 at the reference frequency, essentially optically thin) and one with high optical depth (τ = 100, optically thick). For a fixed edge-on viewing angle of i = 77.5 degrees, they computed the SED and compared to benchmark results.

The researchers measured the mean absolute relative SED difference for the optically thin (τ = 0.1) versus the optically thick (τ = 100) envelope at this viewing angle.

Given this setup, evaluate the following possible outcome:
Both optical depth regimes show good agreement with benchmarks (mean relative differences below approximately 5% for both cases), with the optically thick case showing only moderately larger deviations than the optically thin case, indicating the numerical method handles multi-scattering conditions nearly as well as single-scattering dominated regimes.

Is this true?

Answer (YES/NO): YES